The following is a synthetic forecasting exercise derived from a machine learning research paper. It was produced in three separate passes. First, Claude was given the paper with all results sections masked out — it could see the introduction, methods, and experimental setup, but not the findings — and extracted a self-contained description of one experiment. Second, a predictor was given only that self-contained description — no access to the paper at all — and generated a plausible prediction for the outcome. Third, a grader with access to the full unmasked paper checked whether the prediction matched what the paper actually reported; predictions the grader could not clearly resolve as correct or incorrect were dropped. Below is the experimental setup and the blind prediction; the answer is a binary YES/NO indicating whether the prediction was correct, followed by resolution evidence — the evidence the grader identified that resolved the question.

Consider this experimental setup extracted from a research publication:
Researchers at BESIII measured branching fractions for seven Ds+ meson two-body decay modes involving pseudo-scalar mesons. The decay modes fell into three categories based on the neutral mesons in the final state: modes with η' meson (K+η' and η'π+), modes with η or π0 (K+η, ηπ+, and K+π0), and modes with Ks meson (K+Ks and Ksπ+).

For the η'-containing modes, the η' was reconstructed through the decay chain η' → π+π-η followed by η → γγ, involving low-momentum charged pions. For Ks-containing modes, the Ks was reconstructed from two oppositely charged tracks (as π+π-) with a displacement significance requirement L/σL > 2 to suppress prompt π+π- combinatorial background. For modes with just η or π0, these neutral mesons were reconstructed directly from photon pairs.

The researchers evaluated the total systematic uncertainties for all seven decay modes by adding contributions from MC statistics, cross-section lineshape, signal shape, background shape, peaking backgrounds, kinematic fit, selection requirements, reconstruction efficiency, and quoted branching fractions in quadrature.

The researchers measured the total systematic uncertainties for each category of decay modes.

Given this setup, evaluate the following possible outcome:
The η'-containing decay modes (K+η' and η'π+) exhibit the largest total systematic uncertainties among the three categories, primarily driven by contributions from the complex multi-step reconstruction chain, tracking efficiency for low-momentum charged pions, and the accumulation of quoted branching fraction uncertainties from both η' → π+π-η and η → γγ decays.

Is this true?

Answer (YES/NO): YES